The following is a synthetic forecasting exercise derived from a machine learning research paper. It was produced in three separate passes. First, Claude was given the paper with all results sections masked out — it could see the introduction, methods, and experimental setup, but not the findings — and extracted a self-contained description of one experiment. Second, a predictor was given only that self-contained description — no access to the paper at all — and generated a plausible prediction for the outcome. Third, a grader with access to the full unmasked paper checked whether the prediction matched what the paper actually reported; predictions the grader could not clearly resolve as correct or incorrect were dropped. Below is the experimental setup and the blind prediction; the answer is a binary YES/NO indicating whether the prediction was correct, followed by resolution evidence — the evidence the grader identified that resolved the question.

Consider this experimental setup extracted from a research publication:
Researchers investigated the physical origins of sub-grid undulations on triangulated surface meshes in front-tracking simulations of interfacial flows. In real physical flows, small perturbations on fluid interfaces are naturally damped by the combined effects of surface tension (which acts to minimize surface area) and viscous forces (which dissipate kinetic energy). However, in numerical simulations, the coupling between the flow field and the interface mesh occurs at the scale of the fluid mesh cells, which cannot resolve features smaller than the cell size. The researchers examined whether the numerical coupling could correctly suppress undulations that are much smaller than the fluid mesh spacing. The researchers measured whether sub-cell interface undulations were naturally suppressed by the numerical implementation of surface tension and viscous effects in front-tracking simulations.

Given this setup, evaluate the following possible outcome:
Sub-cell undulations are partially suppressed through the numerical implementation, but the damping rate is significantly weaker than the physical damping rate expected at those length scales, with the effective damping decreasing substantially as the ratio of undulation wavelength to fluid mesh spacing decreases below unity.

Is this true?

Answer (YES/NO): NO